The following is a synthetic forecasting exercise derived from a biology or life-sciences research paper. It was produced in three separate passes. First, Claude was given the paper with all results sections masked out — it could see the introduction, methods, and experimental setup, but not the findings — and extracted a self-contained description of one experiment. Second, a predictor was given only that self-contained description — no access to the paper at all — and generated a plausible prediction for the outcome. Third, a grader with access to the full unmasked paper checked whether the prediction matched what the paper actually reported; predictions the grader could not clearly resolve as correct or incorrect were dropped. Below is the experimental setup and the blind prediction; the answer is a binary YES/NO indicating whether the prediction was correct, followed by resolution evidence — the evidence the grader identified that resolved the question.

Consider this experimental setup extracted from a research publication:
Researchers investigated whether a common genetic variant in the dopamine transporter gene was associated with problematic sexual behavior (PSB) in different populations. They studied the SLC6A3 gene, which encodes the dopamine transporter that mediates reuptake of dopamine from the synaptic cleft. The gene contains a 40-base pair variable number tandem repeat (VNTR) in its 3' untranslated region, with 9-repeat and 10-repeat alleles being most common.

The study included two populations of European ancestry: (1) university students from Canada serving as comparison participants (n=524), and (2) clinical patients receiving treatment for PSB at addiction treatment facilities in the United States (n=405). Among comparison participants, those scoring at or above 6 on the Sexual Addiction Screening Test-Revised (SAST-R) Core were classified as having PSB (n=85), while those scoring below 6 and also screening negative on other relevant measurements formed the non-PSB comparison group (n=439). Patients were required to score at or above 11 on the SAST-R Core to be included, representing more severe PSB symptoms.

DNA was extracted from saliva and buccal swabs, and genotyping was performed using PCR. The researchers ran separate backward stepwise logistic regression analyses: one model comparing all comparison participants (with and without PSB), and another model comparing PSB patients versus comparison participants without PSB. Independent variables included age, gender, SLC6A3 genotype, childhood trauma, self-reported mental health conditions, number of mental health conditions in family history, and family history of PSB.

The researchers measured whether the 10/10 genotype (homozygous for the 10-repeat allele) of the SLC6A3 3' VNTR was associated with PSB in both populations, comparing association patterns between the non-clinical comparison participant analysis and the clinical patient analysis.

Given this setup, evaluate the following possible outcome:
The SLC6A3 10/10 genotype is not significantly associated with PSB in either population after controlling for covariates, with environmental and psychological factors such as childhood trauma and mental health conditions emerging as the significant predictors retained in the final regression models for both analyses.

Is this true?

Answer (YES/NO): NO